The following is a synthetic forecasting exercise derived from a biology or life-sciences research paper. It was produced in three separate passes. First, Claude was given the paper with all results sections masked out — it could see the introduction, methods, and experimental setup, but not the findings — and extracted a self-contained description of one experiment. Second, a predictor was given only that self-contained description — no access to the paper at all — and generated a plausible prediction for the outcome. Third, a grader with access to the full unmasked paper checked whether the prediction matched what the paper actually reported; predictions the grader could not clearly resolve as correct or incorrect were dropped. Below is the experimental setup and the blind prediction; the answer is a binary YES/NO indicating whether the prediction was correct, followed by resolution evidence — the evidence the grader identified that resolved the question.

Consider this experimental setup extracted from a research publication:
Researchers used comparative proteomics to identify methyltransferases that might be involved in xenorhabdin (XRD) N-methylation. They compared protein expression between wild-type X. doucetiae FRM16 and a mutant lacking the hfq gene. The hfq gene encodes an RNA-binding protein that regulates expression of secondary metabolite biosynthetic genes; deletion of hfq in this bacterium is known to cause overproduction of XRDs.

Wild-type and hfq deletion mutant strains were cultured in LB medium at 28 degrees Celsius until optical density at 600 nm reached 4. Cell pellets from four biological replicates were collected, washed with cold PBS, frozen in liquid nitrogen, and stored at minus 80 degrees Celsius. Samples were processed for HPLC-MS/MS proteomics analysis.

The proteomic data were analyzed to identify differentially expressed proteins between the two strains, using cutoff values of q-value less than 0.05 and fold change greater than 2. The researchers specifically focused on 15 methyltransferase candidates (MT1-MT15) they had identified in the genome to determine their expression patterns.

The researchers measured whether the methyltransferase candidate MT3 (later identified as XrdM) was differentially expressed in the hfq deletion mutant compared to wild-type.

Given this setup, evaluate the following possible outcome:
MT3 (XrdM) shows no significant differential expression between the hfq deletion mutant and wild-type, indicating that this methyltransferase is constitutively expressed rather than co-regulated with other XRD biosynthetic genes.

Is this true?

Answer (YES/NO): NO